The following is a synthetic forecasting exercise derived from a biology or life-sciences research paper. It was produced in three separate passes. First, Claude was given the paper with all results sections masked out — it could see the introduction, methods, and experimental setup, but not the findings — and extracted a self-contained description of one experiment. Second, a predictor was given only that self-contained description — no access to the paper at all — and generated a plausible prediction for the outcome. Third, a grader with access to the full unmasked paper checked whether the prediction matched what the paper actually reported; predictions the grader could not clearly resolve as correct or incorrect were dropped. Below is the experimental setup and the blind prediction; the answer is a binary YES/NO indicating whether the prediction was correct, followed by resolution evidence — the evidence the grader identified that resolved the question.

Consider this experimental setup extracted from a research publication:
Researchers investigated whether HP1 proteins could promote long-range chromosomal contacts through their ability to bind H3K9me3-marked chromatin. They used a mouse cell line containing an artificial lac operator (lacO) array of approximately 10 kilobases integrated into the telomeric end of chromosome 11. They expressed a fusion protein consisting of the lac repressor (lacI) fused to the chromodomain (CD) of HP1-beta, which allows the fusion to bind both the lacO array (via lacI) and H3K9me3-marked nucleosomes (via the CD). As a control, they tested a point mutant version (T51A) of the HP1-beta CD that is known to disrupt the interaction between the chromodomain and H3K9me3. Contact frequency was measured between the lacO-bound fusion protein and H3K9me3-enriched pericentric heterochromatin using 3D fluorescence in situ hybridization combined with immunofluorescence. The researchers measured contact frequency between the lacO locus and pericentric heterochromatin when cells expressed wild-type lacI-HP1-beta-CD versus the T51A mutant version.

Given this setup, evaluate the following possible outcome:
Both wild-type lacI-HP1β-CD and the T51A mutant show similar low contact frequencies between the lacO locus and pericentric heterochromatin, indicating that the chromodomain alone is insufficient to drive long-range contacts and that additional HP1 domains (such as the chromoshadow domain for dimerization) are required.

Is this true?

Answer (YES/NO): NO